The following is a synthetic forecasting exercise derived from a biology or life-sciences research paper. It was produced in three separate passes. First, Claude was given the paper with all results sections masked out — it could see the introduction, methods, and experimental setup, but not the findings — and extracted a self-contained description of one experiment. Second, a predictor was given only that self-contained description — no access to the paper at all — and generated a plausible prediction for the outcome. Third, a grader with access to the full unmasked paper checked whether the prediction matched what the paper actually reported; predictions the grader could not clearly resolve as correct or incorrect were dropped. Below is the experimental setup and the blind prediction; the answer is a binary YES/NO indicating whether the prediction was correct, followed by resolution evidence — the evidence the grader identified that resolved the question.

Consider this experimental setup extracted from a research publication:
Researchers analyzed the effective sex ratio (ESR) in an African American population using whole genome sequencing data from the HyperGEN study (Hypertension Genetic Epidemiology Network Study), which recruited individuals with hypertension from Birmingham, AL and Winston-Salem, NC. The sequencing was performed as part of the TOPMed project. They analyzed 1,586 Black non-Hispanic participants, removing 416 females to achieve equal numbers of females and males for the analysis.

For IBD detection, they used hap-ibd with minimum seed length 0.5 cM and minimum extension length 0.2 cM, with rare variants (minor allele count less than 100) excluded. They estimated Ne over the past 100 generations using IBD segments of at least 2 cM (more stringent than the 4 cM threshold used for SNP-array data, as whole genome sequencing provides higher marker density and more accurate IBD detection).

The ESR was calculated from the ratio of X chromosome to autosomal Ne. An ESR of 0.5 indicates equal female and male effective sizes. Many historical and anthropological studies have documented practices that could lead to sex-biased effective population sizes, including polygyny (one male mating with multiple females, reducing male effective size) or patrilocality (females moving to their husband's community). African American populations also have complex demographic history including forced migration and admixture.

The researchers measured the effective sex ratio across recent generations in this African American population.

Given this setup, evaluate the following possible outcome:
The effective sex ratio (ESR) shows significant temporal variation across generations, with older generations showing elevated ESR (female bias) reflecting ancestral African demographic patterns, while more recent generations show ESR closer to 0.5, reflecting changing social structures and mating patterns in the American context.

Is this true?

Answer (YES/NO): NO